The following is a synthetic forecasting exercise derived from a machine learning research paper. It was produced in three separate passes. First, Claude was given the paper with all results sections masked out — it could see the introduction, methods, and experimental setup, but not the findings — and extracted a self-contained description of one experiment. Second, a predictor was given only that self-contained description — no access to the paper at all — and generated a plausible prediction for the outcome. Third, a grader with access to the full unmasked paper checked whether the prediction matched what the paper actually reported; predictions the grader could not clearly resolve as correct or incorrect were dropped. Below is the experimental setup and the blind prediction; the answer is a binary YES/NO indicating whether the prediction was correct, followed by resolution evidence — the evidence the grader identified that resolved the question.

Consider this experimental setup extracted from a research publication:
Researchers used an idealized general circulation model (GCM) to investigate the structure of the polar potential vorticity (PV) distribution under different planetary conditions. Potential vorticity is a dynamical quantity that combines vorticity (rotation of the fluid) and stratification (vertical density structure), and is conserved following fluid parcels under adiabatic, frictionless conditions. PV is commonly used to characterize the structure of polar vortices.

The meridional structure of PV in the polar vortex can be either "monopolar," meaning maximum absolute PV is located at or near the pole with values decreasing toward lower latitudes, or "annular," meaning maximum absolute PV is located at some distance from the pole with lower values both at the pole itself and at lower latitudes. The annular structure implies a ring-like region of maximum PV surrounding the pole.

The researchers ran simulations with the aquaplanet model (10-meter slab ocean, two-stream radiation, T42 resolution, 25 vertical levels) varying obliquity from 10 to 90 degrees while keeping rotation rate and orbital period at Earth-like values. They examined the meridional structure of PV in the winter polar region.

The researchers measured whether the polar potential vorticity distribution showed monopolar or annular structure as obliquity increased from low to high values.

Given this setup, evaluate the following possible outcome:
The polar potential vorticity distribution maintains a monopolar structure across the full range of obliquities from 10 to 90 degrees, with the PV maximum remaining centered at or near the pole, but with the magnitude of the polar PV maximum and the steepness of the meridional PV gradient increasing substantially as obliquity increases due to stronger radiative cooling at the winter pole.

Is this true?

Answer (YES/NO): NO